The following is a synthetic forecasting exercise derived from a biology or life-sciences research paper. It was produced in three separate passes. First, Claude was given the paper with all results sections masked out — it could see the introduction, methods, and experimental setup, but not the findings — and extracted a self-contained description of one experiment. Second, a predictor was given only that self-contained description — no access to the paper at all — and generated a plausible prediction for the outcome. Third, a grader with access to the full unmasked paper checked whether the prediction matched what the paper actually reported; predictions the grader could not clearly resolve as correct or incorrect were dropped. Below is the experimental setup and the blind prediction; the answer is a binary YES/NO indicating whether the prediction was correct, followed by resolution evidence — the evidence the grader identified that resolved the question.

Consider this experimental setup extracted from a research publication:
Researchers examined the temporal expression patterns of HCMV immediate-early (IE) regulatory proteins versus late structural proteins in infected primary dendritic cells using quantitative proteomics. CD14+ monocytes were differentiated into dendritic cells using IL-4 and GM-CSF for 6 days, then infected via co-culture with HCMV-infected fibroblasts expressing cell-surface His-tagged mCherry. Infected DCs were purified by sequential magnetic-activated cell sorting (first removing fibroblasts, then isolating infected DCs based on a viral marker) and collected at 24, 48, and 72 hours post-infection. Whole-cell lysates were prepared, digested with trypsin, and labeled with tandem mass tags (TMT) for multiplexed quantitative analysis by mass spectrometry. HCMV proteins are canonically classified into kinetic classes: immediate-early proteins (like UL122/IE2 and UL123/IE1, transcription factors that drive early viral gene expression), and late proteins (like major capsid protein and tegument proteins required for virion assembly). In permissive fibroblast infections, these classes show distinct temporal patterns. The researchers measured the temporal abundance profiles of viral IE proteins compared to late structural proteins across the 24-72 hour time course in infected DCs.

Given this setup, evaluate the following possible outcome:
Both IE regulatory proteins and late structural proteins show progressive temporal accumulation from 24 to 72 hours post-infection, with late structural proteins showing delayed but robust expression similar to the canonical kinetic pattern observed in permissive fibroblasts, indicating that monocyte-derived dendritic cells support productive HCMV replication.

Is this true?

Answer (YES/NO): NO